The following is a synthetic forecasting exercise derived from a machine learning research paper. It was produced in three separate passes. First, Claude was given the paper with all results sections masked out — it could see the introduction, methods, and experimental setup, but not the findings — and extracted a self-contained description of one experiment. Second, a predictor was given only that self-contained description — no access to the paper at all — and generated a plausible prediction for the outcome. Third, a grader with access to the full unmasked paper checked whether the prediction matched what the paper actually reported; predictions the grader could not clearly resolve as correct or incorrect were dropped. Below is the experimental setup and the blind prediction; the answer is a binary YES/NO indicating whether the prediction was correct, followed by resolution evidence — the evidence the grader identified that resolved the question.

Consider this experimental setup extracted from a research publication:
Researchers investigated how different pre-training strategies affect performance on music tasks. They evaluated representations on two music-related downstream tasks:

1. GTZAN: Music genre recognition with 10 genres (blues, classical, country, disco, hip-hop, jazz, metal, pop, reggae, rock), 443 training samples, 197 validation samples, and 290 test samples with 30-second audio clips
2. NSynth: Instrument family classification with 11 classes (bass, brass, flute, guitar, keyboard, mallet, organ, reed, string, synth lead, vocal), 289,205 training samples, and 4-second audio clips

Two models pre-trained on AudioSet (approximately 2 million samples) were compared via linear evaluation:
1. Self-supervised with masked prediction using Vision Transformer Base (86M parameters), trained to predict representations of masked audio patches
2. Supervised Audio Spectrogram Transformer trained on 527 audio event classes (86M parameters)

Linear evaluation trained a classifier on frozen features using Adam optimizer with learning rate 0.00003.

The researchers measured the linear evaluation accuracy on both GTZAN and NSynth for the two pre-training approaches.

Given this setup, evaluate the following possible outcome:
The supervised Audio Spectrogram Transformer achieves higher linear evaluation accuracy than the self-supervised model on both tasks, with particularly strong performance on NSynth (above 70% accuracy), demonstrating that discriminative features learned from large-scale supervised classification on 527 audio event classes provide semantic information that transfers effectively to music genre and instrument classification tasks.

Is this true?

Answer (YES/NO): NO